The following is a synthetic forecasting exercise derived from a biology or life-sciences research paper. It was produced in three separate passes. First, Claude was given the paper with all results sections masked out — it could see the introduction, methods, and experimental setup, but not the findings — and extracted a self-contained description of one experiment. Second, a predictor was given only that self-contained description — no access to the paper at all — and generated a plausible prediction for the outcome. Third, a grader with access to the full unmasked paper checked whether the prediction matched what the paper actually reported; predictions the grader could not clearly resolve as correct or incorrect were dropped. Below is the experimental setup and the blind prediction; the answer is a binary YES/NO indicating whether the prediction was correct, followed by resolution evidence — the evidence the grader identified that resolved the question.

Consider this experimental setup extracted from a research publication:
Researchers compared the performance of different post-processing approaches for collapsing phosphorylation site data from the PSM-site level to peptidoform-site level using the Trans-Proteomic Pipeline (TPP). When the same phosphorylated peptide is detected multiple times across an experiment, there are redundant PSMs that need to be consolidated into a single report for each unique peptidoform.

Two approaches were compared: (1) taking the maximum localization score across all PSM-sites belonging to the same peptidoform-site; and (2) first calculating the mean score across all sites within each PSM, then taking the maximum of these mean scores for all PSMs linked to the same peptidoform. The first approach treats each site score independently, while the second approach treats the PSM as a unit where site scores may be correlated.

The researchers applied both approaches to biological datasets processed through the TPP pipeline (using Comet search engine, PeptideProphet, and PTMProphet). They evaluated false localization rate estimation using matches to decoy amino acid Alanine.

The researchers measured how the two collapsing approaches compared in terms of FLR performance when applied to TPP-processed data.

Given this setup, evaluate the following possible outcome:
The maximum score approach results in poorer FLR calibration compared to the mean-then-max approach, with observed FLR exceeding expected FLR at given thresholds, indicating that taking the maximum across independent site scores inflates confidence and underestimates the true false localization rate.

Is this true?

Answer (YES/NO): NO